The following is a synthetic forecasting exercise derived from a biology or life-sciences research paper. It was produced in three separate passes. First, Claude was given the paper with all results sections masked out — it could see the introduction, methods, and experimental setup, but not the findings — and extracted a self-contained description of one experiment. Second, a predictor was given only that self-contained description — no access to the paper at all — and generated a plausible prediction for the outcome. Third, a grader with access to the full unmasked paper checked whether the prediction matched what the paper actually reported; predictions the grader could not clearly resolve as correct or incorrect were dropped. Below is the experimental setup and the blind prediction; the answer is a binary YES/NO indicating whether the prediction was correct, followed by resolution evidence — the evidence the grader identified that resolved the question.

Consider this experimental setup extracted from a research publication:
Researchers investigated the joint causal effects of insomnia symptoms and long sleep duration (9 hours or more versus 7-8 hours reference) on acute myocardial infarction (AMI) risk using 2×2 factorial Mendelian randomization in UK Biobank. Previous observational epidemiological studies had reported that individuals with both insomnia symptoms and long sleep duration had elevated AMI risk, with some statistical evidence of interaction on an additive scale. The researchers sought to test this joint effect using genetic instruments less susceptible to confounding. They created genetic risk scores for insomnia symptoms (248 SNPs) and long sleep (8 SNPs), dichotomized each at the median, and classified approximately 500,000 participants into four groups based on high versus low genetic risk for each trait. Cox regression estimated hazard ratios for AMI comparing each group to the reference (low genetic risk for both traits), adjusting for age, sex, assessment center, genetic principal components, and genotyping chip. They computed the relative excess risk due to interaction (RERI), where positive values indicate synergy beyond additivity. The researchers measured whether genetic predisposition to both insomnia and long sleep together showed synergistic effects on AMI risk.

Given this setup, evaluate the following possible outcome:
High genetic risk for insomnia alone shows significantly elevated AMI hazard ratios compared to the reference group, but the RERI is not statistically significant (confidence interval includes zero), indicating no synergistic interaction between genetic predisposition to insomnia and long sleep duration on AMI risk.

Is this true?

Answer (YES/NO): YES